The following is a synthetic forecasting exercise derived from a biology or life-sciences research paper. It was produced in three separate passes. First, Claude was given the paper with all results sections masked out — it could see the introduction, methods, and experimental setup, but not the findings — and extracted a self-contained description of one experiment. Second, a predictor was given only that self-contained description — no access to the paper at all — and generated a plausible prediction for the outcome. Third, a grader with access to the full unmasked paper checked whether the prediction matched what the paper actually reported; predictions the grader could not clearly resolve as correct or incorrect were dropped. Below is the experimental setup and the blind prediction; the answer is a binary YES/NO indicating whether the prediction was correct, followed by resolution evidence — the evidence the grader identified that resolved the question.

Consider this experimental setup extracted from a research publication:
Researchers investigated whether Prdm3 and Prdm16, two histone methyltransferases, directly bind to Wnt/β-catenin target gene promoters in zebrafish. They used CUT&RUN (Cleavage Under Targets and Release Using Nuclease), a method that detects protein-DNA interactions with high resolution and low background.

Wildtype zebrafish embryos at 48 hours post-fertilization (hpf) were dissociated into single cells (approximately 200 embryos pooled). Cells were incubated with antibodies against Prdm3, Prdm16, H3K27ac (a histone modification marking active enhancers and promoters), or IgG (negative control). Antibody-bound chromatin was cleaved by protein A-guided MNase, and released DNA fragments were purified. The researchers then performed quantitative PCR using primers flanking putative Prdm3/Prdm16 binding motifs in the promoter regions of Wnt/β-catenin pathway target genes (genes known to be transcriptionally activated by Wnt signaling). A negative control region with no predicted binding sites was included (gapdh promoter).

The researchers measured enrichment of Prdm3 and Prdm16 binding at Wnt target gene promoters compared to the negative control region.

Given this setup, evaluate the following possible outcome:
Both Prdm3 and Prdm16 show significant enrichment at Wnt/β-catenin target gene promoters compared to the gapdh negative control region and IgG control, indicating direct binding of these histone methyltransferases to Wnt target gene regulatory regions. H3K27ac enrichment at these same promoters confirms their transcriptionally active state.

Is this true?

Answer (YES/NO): NO